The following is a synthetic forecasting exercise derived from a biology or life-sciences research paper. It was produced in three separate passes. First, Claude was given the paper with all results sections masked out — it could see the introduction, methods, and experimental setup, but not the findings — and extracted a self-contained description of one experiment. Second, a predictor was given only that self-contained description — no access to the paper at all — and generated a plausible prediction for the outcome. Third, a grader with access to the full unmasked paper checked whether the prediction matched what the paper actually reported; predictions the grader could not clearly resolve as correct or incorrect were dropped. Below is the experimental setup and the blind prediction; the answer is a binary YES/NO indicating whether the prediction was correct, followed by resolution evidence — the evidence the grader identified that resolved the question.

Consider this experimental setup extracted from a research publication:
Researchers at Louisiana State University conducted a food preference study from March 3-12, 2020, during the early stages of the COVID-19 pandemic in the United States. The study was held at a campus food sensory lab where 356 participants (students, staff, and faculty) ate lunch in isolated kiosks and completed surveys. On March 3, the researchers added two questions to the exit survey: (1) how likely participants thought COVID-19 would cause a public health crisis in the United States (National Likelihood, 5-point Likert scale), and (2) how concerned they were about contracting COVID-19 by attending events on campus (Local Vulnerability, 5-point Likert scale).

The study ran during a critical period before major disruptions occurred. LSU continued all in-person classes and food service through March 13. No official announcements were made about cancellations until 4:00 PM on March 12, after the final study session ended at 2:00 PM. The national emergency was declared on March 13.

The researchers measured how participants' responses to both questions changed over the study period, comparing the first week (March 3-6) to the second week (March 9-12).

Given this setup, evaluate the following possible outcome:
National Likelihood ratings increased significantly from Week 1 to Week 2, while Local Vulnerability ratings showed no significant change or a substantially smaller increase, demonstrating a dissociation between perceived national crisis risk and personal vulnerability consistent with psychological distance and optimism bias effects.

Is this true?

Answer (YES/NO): YES